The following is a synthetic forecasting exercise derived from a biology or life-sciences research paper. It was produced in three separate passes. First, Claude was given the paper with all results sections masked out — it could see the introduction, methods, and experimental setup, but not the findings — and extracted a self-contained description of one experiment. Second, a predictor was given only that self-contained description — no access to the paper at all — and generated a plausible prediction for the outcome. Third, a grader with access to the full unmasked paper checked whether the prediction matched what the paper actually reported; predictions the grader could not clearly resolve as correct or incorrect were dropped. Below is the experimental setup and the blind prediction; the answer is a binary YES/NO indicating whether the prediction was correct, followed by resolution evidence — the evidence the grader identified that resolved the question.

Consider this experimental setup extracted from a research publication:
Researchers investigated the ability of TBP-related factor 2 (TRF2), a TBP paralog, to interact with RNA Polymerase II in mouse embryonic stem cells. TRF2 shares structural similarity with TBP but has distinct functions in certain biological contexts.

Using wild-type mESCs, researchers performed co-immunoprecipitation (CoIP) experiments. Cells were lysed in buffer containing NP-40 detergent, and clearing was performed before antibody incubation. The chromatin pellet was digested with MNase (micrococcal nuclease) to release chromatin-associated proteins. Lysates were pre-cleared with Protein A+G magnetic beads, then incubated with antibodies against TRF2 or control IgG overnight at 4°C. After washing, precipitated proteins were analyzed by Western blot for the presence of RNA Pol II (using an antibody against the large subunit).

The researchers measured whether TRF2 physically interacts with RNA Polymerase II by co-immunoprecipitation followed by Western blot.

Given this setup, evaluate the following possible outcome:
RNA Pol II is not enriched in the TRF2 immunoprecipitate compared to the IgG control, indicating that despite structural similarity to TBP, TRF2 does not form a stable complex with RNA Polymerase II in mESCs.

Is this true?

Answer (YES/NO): NO